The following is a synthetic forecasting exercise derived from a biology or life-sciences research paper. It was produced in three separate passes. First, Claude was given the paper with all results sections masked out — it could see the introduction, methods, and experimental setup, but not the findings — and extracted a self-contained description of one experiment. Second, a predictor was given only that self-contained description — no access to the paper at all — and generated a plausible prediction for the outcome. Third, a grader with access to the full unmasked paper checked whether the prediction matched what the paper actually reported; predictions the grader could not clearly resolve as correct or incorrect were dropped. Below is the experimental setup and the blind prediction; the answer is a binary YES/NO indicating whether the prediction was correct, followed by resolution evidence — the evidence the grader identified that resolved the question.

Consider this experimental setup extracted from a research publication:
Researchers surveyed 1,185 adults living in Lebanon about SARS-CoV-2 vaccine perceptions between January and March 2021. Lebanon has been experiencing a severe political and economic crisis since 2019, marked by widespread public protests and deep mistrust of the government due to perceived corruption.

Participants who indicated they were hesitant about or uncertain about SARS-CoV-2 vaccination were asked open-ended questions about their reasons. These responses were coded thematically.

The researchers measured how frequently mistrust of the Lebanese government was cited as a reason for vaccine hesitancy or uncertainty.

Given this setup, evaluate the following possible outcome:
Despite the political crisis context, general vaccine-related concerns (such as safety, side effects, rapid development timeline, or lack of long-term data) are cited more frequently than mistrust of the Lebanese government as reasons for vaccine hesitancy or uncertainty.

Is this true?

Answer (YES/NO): YES